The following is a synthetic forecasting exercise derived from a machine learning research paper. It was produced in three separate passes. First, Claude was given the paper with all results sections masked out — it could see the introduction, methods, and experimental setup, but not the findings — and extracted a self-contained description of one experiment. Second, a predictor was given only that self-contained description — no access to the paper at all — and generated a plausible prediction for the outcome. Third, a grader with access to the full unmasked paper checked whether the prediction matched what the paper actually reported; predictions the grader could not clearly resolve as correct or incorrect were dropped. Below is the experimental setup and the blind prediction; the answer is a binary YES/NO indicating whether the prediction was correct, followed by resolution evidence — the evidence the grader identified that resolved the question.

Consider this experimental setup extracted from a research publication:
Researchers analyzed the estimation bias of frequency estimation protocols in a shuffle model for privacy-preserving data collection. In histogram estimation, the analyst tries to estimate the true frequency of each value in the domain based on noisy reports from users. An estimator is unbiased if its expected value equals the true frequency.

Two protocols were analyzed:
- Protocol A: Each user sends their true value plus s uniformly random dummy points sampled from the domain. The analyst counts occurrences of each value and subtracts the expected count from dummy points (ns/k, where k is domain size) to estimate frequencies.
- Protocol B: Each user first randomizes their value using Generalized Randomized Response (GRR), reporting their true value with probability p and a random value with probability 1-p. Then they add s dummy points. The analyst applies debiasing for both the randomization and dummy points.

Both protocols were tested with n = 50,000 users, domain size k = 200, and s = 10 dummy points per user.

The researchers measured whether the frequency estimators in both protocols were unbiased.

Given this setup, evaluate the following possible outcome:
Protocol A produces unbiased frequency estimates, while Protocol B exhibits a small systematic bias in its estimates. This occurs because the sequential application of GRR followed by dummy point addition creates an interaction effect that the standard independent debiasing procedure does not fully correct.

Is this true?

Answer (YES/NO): NO